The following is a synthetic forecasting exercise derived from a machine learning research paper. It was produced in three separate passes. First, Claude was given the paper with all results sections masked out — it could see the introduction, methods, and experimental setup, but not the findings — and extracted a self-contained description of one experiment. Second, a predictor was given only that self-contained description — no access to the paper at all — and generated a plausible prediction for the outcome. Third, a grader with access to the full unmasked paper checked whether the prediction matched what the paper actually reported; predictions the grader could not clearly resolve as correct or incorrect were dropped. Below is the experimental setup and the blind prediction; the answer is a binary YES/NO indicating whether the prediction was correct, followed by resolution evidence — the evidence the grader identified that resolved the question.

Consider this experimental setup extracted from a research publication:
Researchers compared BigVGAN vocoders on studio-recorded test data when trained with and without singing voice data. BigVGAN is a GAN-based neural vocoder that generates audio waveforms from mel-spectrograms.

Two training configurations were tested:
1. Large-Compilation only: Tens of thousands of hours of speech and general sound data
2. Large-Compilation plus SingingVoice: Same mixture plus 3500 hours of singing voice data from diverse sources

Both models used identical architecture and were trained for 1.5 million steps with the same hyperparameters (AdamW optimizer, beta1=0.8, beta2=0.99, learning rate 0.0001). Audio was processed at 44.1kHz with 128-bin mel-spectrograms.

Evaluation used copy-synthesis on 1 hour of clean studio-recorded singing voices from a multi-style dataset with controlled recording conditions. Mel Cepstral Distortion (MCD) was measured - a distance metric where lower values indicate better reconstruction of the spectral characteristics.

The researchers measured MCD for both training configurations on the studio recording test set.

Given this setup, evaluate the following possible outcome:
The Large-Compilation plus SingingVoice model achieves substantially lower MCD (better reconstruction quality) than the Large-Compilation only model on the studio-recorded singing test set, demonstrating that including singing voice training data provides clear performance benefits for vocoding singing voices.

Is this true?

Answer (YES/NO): YES